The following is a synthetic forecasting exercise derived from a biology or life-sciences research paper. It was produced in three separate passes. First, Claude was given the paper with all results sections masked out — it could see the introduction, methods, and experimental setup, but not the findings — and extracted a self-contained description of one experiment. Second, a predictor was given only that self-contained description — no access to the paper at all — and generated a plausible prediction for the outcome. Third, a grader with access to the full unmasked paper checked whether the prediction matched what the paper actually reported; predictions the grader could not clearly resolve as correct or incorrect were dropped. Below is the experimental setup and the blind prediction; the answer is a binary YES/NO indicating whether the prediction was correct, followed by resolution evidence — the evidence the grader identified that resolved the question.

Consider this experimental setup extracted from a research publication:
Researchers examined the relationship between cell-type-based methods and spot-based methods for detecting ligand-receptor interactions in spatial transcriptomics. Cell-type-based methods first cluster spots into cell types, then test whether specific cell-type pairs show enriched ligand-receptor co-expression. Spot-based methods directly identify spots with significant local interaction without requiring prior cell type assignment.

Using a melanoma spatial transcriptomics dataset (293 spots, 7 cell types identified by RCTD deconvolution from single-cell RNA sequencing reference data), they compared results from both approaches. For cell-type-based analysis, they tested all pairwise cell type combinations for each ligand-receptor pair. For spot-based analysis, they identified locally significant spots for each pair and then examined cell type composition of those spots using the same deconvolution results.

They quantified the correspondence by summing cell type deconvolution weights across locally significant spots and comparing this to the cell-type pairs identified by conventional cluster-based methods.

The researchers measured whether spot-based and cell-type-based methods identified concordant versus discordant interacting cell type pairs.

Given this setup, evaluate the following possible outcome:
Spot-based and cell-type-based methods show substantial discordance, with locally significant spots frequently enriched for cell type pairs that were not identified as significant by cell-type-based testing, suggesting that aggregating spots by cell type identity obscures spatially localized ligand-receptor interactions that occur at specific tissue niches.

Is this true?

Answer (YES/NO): NO